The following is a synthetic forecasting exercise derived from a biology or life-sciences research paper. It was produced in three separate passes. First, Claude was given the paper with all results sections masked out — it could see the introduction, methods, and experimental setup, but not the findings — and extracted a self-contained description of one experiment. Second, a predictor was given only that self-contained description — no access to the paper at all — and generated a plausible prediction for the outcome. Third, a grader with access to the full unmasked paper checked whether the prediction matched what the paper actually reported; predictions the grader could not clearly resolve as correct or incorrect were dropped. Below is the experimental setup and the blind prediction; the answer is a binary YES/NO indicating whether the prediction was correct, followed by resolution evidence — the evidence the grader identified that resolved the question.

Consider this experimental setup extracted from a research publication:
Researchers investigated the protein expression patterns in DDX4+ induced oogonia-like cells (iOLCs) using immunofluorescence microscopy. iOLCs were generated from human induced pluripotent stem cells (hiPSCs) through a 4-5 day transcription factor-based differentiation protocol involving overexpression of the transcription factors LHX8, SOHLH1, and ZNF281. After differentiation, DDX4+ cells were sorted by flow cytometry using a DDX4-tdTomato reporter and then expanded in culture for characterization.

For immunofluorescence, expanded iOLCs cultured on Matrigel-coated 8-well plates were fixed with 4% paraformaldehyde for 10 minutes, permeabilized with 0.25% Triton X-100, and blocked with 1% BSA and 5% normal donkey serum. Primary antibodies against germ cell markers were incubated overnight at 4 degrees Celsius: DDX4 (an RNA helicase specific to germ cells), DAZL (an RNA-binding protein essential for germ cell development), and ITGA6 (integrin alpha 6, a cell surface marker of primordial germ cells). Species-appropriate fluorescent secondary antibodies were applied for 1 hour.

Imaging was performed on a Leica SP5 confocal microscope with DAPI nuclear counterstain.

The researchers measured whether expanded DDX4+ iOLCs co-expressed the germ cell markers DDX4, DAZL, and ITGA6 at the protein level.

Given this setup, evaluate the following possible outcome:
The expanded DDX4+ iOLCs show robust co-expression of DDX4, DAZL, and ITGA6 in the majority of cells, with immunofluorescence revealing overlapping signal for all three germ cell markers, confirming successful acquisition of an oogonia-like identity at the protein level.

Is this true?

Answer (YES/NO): NO